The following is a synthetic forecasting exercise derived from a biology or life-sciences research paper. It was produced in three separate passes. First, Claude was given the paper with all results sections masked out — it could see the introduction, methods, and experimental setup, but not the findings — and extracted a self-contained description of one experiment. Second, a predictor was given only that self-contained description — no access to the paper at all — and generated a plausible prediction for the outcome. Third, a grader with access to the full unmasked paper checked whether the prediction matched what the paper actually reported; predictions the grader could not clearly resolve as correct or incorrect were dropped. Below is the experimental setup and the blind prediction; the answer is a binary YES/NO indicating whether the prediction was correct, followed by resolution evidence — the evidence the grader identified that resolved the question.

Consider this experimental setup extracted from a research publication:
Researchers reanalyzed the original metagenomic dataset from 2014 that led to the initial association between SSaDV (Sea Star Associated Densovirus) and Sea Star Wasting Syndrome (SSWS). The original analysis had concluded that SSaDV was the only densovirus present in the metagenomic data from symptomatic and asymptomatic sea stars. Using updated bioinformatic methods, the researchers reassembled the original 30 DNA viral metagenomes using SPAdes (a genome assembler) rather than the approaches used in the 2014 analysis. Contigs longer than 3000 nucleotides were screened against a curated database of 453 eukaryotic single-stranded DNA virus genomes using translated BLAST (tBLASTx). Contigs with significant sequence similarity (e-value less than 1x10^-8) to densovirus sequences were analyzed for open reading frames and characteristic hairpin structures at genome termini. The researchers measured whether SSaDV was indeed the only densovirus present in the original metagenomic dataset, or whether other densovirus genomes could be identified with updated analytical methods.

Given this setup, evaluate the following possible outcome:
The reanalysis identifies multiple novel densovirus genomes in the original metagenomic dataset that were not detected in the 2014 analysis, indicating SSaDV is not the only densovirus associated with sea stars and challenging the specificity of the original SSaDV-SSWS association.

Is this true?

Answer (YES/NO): YES